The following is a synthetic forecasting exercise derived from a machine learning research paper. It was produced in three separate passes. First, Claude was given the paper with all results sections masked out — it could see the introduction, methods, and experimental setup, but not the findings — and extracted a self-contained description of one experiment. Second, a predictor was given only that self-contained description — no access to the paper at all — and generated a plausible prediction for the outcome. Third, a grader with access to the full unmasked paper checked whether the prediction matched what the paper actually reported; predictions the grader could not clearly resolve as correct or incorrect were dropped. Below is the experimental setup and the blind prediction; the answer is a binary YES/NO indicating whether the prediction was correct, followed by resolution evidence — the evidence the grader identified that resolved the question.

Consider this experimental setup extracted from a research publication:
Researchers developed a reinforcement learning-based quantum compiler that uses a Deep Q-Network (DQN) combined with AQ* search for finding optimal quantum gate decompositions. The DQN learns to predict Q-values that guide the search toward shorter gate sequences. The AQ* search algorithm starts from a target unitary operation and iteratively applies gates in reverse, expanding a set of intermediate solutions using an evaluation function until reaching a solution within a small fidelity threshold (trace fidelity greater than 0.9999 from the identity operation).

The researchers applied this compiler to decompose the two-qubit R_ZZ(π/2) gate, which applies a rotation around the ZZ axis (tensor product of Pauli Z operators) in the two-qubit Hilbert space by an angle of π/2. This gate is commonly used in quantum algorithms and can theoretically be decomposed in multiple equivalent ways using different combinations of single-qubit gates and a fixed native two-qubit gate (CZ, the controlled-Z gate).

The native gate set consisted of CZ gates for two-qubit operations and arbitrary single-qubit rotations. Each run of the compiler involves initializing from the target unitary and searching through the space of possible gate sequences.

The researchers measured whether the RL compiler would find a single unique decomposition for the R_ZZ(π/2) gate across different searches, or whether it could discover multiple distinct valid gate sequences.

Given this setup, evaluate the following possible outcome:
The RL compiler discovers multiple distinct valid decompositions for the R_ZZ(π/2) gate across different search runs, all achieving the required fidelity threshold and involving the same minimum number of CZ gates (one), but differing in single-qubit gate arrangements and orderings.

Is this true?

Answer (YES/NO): NO